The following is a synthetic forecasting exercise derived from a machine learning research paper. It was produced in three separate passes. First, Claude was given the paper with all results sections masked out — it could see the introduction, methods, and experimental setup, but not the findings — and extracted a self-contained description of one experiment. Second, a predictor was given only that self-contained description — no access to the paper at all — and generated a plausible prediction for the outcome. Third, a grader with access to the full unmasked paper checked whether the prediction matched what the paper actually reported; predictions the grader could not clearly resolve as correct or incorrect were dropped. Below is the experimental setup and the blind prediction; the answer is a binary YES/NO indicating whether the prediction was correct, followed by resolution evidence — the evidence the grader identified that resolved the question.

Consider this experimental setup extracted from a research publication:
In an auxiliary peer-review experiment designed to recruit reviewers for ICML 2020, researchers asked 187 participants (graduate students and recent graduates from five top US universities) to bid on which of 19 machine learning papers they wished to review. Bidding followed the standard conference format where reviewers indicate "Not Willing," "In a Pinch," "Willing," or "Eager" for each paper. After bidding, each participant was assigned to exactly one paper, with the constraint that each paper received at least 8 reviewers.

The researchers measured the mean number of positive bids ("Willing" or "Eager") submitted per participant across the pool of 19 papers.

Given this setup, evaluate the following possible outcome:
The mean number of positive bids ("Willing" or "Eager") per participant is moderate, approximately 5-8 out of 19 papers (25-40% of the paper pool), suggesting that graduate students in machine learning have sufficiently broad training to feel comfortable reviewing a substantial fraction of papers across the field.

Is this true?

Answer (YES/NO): NO